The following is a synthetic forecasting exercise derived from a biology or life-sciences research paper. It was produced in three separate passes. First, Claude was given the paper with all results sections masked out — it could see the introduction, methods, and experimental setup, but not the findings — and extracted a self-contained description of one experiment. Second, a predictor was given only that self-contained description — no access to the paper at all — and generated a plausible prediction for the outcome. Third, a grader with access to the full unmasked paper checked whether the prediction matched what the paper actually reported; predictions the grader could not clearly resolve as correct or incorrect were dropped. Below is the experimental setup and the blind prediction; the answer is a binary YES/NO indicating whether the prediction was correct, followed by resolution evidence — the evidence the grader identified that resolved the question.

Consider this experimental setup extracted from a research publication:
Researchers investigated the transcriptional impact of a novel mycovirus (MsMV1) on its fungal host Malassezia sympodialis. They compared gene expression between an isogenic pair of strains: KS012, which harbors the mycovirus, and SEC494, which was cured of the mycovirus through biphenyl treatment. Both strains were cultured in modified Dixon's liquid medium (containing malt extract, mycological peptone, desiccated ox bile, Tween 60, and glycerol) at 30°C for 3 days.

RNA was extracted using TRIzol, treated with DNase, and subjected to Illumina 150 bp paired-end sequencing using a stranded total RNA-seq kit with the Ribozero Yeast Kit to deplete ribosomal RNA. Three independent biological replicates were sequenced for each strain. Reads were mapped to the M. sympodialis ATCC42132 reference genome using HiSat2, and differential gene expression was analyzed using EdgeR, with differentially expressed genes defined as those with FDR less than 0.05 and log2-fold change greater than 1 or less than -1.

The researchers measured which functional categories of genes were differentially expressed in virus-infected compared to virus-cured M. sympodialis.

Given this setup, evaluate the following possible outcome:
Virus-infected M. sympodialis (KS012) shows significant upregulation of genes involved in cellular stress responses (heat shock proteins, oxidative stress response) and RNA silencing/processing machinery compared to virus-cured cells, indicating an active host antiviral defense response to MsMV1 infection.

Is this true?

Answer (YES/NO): NO